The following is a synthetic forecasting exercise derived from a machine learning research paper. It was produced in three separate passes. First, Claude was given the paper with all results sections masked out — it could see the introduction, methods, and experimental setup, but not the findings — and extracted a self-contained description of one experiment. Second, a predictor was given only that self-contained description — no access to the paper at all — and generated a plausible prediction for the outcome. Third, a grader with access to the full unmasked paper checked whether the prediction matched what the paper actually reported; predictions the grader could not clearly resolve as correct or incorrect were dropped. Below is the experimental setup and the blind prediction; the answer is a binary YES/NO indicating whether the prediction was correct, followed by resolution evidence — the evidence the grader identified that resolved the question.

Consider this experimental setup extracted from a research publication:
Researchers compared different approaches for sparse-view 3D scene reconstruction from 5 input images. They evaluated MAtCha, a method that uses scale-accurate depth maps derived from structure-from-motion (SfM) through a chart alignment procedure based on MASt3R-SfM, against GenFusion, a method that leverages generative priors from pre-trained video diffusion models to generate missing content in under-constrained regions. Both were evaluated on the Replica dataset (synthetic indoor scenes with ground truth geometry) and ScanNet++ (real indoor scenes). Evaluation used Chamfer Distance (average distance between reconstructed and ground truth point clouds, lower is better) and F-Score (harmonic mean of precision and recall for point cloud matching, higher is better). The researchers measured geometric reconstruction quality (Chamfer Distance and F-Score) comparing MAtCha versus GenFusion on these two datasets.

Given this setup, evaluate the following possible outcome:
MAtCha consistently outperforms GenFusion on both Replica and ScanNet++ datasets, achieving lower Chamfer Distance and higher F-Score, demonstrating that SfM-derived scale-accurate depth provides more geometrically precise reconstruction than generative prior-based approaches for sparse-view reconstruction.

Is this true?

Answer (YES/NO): NO